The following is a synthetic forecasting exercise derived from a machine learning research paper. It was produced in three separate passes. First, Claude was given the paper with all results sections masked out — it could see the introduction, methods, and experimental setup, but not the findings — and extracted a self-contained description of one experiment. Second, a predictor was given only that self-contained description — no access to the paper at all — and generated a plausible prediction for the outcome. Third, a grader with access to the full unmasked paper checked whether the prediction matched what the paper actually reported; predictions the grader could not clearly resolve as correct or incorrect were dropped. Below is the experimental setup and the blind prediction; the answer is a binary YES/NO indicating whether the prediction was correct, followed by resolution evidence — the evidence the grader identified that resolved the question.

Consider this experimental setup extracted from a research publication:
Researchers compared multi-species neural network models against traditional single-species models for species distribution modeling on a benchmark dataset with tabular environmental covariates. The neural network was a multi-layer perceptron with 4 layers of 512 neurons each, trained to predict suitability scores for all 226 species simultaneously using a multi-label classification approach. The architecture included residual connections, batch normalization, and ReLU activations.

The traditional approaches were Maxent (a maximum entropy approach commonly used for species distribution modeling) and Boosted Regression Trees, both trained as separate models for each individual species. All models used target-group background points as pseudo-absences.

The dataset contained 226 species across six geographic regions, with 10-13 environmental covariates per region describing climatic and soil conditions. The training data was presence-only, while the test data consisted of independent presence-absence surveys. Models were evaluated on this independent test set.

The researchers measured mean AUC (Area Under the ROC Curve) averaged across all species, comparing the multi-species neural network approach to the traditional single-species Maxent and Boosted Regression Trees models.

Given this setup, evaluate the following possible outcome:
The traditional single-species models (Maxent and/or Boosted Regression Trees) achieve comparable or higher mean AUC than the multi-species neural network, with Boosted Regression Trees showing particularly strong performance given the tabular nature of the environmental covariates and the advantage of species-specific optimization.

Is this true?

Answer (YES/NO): NO